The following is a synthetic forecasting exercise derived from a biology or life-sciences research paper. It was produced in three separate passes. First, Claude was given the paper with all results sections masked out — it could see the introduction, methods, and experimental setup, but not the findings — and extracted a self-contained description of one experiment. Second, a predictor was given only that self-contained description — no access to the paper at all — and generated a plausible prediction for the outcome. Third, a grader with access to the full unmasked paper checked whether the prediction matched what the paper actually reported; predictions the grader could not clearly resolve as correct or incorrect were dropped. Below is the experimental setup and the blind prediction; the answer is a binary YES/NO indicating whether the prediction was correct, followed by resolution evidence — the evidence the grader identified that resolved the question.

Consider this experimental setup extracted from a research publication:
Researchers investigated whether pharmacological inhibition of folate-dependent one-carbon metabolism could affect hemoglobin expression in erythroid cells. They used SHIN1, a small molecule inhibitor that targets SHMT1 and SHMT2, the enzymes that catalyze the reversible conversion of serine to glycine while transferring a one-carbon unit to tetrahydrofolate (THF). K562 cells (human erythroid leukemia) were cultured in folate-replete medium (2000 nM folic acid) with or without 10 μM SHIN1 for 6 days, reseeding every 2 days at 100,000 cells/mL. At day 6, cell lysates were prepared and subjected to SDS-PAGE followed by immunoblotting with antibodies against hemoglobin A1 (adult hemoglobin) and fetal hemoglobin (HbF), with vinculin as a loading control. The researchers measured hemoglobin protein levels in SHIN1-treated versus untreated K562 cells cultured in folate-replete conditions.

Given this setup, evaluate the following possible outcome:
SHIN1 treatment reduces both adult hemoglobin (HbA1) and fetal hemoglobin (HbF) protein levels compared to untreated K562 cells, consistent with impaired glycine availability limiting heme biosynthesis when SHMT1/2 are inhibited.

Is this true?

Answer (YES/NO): NO